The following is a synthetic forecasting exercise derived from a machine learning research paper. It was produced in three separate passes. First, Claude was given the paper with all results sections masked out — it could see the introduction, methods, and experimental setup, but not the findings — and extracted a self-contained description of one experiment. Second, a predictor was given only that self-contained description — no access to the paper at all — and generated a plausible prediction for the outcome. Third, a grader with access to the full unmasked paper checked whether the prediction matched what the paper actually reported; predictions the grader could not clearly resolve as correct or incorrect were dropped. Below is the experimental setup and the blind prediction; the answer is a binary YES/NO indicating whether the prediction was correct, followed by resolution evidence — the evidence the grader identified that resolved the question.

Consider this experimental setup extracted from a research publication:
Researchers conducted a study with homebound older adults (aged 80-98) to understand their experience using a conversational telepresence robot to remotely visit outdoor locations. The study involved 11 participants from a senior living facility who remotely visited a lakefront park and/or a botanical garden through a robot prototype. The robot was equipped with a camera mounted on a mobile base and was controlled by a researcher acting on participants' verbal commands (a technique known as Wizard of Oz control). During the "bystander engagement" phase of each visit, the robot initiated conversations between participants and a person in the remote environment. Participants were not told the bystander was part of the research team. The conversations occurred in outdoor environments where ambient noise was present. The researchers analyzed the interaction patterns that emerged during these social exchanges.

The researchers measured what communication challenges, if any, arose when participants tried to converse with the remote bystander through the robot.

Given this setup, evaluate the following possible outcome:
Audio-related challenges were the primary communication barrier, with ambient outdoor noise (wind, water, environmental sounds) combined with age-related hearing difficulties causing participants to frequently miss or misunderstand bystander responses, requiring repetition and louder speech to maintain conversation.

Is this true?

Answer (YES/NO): NO